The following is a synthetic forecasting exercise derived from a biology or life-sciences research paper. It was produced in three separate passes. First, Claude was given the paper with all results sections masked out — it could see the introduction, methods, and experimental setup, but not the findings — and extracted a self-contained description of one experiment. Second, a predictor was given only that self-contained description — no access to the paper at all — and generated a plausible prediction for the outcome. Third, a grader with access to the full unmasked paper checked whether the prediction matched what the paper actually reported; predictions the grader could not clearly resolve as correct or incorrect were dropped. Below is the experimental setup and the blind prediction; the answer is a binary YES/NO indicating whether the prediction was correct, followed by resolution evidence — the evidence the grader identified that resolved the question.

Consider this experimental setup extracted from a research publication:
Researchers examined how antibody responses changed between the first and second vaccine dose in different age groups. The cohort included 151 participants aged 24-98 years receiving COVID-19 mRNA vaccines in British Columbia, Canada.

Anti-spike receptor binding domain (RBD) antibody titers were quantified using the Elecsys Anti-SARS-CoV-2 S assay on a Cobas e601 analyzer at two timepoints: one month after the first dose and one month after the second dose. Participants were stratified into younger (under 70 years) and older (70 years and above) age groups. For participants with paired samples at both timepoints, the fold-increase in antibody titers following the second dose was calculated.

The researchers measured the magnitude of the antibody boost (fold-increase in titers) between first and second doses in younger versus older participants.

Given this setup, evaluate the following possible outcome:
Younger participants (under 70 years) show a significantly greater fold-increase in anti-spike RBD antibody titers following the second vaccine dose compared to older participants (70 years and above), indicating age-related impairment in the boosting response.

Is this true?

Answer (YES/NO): NO